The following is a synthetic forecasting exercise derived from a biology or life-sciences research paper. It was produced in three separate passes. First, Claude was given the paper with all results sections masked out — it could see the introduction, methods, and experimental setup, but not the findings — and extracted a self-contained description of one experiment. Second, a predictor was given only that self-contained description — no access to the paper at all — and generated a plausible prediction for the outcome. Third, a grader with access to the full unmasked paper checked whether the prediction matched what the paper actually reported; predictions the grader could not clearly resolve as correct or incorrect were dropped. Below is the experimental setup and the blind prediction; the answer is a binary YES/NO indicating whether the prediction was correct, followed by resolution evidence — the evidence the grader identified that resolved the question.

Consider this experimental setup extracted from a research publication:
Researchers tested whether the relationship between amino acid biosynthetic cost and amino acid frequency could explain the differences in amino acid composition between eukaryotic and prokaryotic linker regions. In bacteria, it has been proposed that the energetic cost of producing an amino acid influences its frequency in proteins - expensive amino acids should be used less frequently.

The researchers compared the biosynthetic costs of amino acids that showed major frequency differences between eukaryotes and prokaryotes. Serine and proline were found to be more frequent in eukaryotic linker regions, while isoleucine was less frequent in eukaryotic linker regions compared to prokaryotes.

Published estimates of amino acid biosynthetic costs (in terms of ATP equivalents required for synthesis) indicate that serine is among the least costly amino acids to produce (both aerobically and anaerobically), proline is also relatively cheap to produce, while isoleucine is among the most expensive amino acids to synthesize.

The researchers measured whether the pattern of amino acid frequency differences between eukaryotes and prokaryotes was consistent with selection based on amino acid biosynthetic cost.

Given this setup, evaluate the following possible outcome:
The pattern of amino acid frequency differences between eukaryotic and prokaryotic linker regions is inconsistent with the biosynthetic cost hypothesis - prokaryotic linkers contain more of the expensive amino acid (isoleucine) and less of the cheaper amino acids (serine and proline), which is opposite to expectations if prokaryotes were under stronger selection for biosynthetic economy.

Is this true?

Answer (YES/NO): YES